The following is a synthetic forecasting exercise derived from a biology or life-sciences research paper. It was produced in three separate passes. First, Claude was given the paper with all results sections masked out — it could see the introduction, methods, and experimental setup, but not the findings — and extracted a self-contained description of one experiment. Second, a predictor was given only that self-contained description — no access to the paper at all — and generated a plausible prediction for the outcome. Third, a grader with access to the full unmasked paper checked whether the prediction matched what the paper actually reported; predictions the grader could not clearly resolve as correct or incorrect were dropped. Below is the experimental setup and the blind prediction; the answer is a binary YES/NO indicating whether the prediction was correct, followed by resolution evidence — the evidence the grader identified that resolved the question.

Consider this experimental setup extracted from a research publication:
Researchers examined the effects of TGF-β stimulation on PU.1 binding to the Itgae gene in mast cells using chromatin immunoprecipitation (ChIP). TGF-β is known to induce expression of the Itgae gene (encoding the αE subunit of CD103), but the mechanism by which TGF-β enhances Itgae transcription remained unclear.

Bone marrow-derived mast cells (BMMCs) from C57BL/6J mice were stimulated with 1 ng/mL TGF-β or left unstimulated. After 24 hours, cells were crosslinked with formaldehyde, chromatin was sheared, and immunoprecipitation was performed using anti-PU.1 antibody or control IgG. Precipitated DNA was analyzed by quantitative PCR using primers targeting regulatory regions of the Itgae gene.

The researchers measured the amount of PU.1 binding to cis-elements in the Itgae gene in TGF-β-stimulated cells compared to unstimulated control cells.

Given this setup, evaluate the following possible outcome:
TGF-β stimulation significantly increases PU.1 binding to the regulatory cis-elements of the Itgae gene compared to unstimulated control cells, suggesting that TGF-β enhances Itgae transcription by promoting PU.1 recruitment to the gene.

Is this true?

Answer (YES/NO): NO